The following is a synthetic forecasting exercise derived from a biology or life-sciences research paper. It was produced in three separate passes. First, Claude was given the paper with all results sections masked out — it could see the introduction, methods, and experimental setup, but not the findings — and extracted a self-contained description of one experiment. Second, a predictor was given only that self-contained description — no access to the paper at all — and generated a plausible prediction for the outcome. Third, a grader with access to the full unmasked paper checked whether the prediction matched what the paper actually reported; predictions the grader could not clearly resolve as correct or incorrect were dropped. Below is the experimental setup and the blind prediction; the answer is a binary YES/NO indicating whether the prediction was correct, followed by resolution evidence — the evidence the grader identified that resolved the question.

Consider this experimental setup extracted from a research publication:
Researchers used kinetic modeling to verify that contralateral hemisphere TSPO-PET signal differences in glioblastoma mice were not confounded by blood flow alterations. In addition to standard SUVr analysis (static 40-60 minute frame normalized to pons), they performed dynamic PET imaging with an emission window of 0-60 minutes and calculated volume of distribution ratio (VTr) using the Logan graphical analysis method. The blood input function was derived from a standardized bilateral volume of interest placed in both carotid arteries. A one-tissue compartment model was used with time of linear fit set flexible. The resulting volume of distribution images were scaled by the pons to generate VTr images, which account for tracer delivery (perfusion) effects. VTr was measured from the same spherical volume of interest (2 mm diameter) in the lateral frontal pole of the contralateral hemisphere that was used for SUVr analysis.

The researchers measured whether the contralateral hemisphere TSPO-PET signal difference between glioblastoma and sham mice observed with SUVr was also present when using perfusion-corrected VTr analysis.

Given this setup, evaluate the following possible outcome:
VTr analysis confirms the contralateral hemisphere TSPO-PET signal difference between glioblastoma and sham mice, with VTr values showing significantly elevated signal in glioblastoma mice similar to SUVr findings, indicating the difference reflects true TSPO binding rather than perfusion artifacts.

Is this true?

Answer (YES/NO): YES